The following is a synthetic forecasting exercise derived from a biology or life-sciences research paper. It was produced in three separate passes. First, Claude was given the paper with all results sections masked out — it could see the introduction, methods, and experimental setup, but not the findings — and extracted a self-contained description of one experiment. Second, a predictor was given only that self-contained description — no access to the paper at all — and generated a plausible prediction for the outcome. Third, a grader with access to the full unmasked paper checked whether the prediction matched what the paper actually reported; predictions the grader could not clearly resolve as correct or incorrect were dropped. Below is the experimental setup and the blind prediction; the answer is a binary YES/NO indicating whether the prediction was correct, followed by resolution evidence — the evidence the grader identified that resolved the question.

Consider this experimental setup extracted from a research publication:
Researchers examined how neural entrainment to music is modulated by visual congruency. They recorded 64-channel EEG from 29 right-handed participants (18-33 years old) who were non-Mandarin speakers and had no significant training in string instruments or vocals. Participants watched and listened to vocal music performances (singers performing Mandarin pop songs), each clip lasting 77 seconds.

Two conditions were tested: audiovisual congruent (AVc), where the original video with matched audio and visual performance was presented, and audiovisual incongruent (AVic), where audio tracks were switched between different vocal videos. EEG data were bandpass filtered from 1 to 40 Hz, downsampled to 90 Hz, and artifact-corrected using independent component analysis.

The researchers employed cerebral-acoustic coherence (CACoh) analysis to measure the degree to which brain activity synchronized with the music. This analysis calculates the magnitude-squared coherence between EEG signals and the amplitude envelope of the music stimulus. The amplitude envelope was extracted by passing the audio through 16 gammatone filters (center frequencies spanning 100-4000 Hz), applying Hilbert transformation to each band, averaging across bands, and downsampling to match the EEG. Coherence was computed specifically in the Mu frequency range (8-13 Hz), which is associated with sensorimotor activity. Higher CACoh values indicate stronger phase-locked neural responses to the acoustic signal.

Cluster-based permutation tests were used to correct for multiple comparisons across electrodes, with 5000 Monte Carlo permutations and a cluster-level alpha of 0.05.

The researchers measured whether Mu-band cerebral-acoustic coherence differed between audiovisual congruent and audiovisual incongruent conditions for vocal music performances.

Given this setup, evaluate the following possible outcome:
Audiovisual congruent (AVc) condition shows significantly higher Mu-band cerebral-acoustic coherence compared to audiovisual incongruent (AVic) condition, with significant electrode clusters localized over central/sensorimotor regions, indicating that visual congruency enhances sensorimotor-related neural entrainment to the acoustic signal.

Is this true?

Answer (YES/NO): NO